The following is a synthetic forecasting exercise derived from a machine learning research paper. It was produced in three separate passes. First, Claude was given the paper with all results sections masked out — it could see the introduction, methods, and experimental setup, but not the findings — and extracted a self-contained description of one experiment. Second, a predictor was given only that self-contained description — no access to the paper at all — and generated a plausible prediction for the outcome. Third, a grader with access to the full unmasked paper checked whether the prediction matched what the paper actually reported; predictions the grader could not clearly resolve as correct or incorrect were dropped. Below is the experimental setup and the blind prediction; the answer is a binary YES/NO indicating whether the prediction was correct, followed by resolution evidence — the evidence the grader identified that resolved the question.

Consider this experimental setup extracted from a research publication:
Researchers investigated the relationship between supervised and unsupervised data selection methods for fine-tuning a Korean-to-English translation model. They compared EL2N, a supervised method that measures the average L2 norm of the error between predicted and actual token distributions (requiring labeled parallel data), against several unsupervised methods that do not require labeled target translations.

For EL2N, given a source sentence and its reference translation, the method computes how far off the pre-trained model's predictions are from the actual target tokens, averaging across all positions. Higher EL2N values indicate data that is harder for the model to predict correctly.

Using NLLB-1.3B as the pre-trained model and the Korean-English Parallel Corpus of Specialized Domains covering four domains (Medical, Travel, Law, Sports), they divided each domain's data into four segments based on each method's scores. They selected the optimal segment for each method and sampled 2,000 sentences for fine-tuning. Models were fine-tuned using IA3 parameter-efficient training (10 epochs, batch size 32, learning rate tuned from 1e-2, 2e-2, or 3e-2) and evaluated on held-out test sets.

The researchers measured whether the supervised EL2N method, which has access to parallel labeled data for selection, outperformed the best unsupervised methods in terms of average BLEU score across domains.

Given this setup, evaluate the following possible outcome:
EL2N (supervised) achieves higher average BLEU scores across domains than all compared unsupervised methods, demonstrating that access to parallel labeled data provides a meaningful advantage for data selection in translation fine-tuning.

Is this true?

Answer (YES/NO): NO